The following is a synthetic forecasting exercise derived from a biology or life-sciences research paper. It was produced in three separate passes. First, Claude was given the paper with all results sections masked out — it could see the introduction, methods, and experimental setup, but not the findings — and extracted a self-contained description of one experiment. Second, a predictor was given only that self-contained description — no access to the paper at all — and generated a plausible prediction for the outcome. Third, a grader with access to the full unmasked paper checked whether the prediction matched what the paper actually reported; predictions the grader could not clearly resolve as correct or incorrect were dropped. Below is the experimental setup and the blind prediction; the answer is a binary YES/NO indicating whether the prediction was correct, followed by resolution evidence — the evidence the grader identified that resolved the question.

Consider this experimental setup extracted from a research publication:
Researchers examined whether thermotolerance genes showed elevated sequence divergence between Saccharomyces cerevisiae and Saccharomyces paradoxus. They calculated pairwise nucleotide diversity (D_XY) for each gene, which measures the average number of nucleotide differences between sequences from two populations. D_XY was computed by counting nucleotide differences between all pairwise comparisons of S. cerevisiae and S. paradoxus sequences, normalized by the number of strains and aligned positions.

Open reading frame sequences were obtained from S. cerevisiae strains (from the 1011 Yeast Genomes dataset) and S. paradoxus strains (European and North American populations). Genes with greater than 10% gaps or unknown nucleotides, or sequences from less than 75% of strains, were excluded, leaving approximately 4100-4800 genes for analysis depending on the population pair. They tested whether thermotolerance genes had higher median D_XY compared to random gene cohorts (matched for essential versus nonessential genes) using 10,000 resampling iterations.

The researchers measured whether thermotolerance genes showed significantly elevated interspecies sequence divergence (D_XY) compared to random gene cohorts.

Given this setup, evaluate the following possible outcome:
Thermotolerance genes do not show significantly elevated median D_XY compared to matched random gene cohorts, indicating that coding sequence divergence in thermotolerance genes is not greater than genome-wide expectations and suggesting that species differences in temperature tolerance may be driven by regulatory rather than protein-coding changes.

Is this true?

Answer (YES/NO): NO